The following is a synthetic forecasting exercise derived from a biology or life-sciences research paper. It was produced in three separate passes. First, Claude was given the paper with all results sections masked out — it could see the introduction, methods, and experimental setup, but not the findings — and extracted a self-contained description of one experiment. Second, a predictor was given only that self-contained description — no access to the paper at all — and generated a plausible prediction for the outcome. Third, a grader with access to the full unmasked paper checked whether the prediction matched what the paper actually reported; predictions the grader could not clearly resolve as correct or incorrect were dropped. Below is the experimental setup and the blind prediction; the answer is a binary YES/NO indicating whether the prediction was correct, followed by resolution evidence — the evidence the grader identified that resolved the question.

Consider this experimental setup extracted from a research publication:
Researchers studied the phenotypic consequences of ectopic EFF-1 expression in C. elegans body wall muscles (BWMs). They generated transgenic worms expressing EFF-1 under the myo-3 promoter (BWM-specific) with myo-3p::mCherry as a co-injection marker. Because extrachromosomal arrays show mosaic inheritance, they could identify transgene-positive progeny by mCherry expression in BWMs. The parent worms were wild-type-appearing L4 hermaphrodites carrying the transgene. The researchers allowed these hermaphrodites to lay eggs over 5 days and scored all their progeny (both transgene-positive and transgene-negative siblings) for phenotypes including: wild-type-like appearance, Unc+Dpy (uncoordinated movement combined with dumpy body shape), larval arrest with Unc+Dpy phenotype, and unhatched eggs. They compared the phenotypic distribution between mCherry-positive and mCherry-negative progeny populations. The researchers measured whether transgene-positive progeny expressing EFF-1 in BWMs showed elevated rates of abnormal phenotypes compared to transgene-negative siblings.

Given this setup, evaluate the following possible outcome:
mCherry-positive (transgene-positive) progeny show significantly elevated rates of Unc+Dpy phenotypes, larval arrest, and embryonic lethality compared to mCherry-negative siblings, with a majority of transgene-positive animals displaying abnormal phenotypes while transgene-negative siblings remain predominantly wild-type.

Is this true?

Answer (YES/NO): NO